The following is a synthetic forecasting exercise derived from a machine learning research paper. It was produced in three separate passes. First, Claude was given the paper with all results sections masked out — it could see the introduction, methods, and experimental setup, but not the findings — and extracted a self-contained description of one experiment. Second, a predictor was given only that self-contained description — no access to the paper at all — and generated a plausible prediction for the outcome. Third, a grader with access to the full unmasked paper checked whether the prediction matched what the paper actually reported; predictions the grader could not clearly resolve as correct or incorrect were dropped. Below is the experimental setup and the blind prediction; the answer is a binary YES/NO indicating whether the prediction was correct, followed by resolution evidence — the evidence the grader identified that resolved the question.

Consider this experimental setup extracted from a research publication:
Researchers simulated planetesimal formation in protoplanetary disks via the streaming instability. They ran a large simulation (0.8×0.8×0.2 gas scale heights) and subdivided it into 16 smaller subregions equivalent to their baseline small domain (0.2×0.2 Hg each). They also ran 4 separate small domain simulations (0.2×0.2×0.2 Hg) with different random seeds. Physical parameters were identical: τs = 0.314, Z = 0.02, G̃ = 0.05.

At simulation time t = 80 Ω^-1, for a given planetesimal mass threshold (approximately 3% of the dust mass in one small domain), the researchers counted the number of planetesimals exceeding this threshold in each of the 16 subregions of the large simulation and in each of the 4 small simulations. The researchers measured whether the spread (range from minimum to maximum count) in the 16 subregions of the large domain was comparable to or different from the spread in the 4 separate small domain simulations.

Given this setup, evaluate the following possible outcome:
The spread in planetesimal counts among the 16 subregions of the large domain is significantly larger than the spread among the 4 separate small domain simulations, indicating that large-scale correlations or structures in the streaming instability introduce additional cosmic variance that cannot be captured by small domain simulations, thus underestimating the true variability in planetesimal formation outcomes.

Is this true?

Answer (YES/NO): YES